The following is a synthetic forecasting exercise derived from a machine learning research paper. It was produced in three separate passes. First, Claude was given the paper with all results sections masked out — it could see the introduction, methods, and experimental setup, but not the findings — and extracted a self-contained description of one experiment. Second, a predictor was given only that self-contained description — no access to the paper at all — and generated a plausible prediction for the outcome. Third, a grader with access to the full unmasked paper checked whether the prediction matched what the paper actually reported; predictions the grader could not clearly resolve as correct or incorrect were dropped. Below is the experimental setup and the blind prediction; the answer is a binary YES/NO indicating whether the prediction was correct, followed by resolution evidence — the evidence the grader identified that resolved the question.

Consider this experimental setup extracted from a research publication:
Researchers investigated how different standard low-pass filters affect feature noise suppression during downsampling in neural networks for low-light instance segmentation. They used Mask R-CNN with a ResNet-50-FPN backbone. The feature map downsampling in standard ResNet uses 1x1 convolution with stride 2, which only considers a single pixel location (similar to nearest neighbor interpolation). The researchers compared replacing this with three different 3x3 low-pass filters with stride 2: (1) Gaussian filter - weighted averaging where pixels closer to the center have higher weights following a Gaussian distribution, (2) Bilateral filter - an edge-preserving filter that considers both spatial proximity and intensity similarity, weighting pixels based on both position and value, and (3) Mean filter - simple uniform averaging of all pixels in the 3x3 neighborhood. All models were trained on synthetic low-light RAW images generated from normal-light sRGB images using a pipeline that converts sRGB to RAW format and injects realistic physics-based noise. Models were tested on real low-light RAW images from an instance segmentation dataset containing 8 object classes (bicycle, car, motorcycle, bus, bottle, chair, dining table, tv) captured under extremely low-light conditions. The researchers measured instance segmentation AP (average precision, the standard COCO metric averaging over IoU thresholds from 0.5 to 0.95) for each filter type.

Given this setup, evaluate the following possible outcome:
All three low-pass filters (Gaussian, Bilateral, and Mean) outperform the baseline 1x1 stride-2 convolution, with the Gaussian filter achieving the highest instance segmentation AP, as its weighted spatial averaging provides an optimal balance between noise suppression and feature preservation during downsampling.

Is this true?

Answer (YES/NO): NO